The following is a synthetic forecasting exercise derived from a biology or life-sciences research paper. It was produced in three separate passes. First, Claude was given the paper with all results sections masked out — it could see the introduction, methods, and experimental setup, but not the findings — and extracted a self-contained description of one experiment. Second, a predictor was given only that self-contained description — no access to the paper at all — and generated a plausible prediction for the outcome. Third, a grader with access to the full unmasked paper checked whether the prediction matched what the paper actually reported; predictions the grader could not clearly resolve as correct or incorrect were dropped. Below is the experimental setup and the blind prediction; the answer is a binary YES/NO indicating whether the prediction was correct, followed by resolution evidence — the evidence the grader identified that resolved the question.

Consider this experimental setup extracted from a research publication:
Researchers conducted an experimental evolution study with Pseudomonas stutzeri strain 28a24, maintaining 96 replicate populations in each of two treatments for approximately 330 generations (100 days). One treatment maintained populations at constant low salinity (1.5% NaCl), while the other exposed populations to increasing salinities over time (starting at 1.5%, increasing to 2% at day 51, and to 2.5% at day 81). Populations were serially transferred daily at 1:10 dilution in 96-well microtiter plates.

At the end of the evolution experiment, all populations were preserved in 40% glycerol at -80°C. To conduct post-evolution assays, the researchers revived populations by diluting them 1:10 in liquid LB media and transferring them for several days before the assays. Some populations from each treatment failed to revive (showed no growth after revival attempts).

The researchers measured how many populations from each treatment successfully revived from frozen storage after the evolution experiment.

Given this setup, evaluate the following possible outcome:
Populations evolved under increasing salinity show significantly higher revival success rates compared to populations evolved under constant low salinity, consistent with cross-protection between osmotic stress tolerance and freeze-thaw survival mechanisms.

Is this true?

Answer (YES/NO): YES